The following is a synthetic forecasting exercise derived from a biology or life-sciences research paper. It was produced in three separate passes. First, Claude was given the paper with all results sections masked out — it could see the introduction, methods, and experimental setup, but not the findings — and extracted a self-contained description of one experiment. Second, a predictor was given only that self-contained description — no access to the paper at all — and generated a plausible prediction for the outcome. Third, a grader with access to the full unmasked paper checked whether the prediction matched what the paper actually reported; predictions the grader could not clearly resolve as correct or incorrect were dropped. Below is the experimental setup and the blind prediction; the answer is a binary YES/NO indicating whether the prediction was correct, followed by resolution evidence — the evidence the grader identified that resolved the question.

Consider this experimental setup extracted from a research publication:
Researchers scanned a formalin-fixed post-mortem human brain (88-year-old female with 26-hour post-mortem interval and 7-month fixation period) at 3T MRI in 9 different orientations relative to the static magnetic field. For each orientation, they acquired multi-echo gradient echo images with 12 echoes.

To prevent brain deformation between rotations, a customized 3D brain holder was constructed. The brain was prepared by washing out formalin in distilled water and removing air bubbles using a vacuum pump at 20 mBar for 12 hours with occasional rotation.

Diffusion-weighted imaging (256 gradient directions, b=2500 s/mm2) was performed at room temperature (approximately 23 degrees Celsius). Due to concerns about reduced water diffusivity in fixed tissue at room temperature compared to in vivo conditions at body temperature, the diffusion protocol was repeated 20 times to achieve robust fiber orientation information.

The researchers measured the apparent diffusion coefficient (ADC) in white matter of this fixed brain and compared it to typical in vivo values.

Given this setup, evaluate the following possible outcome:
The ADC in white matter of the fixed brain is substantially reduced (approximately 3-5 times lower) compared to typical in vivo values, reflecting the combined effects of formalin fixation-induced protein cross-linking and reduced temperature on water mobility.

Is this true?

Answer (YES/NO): NO